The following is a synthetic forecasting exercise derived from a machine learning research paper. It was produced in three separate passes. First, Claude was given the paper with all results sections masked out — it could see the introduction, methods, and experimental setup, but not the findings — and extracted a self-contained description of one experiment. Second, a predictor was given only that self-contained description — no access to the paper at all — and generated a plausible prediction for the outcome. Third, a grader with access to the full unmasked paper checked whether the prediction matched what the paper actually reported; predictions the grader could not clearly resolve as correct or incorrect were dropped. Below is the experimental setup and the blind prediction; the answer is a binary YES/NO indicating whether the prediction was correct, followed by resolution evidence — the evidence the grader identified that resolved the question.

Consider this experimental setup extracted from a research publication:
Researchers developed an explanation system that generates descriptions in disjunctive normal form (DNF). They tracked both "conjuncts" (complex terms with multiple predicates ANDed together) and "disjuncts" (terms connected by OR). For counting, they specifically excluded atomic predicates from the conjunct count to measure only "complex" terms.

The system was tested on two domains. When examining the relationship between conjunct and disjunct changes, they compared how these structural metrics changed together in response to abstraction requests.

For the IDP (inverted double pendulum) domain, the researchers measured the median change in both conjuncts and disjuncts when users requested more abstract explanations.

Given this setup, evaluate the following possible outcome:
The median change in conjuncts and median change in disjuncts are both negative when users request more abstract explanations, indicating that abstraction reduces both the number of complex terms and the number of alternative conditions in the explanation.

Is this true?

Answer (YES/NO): YES